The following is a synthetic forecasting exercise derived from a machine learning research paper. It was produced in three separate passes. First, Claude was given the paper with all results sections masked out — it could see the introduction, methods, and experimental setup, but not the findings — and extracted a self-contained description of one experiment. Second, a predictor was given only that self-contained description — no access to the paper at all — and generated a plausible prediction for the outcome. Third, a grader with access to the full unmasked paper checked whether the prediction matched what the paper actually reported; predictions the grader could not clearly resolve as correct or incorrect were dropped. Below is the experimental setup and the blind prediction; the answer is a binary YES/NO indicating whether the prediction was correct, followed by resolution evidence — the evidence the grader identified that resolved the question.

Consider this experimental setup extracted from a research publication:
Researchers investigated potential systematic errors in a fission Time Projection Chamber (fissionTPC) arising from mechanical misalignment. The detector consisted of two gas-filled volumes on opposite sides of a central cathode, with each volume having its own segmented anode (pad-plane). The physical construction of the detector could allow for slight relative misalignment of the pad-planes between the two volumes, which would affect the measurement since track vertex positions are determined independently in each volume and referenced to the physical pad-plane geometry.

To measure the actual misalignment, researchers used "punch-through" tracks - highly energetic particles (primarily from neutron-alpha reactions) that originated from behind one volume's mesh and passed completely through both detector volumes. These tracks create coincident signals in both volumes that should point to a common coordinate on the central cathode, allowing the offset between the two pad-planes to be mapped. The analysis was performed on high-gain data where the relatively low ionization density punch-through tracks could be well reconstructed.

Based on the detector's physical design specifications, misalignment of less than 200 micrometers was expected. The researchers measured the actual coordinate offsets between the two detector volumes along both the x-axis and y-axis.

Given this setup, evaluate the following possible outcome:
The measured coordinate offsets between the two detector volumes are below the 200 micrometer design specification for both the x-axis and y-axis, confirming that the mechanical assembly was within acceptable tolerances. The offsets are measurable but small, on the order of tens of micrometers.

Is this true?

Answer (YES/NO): NO